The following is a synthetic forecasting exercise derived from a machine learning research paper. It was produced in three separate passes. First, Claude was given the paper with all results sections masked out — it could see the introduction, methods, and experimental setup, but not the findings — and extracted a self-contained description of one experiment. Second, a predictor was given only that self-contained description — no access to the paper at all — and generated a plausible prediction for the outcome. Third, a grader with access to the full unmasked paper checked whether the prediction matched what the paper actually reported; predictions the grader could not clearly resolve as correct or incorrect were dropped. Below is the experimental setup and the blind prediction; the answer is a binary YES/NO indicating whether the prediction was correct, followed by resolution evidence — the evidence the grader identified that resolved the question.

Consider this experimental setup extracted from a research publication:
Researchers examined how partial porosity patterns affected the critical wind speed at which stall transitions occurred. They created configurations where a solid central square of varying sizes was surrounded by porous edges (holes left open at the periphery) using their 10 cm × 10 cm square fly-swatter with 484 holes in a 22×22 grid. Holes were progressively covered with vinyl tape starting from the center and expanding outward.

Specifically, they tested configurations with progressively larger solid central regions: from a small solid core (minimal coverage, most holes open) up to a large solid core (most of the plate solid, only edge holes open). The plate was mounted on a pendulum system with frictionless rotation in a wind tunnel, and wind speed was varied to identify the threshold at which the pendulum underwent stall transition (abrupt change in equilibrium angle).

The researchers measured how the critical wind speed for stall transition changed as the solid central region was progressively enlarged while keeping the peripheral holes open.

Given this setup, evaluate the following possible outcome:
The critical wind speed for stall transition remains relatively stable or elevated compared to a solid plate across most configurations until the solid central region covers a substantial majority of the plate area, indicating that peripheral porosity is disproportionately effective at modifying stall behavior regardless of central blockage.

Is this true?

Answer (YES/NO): NO